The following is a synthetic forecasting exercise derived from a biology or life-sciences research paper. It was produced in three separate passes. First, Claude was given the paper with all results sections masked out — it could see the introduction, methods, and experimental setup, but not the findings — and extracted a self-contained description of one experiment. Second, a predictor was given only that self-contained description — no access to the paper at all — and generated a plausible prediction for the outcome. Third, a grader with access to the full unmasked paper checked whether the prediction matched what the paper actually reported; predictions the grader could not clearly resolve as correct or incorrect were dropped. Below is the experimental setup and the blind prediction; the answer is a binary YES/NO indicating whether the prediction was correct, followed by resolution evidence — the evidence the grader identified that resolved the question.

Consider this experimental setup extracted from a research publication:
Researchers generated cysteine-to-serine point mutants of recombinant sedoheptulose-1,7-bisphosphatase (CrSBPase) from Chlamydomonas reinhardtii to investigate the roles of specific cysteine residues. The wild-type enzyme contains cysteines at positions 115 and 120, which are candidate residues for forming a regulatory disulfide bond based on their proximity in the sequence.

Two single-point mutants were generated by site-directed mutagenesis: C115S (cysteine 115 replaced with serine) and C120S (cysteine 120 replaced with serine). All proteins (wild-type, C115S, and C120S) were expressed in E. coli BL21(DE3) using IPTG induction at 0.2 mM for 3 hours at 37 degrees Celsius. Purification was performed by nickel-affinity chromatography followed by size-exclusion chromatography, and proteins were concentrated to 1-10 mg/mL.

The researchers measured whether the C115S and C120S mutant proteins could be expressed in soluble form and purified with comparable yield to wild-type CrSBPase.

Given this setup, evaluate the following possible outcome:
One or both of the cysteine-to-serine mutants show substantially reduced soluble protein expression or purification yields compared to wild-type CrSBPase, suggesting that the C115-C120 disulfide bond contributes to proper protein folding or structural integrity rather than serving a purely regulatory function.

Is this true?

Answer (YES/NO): NO